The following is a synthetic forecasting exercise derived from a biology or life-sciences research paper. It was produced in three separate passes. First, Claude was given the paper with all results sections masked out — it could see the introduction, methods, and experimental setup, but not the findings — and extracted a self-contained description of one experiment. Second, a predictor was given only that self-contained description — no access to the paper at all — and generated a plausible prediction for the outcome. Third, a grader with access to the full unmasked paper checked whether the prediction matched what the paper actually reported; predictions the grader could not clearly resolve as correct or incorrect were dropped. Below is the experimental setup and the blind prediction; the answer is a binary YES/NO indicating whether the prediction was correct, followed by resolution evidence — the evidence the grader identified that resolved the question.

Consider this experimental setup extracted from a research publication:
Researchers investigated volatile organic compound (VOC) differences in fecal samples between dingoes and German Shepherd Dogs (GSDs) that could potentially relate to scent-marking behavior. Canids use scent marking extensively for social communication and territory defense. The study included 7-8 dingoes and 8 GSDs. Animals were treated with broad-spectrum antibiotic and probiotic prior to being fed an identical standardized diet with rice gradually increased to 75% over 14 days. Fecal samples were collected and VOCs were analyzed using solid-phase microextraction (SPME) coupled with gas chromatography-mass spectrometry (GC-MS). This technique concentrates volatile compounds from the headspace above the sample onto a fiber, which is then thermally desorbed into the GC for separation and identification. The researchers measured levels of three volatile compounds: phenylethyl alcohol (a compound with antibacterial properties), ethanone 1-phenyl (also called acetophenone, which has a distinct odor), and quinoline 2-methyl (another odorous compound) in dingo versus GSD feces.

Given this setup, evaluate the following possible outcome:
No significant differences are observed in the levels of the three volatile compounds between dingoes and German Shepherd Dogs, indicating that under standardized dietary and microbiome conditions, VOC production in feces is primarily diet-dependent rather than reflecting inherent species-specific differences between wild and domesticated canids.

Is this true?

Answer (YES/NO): NO